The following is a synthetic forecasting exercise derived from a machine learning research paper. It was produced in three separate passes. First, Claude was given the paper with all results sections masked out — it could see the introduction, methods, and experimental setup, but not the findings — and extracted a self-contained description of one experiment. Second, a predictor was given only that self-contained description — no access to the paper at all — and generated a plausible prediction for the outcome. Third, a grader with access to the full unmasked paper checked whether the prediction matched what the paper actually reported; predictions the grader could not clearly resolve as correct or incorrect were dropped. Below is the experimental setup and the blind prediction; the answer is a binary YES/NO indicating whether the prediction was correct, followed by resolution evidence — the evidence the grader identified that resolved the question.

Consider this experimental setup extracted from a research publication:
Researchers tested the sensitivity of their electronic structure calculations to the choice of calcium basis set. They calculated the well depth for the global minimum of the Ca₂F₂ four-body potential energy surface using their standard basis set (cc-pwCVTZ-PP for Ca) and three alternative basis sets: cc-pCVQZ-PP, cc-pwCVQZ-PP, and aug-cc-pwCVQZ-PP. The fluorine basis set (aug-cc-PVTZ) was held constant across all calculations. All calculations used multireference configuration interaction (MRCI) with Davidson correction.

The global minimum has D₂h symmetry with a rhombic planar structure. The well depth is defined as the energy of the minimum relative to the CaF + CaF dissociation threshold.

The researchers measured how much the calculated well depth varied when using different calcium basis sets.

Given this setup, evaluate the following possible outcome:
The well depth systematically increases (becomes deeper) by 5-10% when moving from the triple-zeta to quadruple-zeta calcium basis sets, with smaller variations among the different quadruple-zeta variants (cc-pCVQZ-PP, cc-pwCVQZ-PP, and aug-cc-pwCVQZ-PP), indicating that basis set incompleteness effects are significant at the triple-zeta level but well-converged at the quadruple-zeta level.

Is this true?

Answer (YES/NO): NO